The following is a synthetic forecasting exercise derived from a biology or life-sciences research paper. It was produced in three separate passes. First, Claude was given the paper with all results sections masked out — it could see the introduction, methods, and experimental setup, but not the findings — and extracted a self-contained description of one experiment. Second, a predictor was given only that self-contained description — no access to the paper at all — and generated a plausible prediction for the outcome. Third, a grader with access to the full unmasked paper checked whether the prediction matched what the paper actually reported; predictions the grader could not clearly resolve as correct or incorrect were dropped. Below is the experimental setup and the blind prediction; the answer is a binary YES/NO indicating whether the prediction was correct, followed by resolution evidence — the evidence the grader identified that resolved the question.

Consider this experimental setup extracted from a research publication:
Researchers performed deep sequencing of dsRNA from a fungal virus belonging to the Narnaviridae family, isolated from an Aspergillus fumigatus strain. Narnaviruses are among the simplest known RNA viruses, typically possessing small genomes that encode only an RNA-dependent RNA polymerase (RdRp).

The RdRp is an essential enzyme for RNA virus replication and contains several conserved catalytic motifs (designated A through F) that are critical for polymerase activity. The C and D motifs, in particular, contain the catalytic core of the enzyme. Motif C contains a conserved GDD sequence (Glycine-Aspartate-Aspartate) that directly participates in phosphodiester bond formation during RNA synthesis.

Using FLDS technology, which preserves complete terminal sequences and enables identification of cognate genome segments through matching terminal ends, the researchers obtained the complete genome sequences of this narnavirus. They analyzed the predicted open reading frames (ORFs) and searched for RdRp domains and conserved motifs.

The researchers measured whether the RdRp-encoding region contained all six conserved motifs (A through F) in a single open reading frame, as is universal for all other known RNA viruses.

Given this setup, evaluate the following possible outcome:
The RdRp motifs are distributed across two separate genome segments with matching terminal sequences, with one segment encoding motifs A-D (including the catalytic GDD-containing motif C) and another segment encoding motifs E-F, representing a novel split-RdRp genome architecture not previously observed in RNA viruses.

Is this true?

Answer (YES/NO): NO